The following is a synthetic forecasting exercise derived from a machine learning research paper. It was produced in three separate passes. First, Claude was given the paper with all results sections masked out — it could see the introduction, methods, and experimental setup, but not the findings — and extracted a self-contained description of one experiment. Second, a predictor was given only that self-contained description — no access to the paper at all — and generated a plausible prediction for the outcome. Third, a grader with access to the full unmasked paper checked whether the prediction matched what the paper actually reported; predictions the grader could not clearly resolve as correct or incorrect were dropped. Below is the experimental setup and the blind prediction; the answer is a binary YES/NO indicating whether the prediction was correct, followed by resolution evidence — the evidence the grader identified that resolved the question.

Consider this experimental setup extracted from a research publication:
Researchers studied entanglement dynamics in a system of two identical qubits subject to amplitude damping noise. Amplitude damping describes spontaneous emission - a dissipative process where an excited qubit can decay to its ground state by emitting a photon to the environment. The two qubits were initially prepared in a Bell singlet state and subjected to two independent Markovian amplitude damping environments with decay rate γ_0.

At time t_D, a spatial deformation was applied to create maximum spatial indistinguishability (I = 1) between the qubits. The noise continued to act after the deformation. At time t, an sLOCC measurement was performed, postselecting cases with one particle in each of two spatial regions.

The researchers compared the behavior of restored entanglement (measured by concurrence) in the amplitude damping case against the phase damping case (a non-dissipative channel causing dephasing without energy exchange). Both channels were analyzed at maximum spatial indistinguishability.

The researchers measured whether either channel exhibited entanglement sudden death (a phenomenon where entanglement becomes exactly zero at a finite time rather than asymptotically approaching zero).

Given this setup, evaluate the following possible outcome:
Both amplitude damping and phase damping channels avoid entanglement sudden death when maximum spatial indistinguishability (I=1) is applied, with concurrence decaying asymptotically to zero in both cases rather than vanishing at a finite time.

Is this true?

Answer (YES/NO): NO